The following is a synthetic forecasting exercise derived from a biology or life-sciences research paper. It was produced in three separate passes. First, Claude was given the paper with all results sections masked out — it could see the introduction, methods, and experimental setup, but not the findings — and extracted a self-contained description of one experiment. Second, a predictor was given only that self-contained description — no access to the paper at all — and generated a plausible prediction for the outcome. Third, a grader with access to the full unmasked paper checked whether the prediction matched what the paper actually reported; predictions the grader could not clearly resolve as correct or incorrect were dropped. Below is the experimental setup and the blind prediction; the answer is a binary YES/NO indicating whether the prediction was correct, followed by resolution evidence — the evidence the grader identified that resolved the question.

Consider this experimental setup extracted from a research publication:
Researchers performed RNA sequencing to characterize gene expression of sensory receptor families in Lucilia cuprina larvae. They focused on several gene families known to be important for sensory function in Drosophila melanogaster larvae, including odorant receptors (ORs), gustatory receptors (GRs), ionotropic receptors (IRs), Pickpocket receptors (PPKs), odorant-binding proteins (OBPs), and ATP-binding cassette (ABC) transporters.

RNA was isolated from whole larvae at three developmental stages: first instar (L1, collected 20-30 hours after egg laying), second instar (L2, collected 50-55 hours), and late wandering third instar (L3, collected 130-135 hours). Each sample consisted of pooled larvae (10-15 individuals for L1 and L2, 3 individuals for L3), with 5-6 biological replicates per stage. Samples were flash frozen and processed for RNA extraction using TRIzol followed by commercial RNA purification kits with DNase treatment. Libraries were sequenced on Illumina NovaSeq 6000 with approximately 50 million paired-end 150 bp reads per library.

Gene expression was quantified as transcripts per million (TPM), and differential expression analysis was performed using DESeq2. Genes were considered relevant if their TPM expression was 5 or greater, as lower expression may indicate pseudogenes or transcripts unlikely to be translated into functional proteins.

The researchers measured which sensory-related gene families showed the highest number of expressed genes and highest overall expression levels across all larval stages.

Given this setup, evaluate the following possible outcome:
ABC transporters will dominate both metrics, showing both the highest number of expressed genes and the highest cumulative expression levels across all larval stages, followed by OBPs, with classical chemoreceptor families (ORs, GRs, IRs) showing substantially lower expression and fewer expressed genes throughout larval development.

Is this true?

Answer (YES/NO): NO